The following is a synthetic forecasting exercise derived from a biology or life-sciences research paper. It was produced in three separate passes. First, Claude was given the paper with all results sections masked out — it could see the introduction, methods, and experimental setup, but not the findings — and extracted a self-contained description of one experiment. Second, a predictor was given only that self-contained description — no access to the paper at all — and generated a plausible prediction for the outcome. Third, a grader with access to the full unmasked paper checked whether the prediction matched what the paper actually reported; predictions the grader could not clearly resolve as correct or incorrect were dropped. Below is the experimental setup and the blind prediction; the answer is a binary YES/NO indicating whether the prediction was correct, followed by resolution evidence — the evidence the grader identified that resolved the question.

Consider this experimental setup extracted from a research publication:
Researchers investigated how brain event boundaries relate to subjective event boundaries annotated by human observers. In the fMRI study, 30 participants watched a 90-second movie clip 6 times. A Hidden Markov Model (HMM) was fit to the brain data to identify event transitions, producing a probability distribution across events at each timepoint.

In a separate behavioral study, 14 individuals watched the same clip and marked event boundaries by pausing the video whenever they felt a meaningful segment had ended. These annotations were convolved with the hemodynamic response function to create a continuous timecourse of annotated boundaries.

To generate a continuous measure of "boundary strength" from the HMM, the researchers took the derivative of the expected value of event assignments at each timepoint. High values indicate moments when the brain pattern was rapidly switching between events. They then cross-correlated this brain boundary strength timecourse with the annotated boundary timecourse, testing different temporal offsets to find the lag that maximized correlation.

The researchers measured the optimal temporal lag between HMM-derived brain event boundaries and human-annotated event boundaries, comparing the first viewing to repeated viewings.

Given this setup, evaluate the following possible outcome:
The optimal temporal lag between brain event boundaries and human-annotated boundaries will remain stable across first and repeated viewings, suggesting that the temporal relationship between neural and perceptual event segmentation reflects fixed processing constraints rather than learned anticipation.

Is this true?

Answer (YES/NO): NO